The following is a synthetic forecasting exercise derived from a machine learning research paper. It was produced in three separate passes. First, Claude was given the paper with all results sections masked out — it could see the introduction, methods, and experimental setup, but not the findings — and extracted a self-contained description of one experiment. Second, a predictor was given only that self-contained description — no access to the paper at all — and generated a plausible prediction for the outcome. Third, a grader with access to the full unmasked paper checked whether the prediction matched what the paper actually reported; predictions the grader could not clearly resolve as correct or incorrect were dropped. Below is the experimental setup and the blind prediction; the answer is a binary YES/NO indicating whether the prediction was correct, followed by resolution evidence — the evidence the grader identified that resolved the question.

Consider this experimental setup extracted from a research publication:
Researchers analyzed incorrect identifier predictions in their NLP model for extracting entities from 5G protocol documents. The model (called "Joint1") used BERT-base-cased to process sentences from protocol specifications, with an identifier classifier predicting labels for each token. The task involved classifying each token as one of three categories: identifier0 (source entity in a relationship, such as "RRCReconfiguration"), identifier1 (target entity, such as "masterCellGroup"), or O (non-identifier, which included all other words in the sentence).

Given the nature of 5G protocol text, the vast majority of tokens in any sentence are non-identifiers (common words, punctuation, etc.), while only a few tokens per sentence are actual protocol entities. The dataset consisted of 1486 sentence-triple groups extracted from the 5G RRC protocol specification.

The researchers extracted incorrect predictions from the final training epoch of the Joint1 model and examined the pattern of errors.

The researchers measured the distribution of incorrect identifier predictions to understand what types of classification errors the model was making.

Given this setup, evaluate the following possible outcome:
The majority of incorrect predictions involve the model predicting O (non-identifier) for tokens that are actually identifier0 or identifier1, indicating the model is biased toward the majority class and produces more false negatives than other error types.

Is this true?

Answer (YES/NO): YES